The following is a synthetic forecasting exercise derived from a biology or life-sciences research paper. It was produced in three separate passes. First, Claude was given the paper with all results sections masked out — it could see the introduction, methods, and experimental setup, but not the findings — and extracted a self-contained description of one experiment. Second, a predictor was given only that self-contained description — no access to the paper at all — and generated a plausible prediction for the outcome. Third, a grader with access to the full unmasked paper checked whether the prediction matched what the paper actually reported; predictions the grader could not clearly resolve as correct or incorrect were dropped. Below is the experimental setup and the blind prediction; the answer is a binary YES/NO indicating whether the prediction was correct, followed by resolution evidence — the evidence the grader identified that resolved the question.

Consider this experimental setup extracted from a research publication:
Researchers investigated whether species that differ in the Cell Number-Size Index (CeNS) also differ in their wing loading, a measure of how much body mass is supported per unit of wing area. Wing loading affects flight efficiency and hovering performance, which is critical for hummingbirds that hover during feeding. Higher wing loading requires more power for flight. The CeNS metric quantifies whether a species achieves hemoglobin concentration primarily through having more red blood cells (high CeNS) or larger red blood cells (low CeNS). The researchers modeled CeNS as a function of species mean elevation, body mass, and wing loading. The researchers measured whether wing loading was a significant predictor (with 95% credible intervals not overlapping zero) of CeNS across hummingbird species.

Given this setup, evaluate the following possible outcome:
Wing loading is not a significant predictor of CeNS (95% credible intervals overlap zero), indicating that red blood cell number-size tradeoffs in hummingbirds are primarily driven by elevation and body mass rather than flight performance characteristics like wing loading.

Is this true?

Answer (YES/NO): YES